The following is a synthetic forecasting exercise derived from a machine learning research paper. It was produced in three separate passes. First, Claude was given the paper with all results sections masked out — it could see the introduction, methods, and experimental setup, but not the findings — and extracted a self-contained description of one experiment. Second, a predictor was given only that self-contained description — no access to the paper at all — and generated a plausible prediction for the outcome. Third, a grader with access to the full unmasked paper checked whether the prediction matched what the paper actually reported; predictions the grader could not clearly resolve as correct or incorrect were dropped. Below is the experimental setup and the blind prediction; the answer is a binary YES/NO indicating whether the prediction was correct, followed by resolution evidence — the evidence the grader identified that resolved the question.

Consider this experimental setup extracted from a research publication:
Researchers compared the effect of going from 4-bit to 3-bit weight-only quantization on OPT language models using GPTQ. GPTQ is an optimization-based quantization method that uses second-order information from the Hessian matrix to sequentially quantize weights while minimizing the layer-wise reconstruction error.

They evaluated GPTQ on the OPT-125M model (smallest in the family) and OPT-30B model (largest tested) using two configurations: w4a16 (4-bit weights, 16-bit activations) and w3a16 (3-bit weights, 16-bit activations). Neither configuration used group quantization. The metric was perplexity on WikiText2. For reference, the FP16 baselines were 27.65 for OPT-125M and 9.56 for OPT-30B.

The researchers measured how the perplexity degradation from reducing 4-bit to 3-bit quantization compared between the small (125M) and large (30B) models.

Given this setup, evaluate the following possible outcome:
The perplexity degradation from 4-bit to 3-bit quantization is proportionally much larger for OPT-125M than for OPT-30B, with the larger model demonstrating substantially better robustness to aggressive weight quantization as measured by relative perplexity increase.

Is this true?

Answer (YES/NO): YES